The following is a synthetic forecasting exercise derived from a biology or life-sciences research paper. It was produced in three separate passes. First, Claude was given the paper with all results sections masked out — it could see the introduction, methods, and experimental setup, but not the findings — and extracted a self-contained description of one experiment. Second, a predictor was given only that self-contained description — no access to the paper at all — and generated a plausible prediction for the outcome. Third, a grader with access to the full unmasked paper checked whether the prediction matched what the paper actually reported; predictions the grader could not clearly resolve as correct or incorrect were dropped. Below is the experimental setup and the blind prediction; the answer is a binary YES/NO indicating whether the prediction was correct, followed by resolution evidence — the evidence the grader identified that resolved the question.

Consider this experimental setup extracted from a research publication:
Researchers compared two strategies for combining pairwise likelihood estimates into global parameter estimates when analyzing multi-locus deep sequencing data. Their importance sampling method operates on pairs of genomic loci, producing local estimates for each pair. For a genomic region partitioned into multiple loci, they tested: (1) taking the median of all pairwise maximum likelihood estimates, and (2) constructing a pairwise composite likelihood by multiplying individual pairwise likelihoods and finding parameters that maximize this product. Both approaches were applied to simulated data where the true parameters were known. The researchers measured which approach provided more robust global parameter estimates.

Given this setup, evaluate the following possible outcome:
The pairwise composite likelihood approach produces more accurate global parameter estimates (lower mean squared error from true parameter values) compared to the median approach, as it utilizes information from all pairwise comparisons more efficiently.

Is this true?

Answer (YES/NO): NO